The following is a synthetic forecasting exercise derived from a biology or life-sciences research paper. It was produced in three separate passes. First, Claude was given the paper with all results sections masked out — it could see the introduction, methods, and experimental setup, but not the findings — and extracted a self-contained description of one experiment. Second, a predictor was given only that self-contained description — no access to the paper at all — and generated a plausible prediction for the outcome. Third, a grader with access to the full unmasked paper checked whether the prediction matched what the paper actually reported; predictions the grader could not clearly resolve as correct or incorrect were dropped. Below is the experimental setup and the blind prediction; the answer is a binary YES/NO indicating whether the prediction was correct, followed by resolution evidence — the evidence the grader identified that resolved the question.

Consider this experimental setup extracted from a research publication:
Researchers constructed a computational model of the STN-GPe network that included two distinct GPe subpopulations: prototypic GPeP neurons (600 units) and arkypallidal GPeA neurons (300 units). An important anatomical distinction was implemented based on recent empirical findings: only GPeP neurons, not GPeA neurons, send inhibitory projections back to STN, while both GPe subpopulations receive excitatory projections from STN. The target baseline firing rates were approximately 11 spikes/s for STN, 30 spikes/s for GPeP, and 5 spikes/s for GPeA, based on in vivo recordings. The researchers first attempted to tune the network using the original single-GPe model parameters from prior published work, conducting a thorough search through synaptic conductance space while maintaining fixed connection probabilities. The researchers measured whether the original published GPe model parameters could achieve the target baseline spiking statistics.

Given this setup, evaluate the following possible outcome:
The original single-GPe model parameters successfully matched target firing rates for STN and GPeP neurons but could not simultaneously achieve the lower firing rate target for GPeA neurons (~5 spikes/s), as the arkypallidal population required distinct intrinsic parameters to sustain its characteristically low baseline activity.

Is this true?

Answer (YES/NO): NO